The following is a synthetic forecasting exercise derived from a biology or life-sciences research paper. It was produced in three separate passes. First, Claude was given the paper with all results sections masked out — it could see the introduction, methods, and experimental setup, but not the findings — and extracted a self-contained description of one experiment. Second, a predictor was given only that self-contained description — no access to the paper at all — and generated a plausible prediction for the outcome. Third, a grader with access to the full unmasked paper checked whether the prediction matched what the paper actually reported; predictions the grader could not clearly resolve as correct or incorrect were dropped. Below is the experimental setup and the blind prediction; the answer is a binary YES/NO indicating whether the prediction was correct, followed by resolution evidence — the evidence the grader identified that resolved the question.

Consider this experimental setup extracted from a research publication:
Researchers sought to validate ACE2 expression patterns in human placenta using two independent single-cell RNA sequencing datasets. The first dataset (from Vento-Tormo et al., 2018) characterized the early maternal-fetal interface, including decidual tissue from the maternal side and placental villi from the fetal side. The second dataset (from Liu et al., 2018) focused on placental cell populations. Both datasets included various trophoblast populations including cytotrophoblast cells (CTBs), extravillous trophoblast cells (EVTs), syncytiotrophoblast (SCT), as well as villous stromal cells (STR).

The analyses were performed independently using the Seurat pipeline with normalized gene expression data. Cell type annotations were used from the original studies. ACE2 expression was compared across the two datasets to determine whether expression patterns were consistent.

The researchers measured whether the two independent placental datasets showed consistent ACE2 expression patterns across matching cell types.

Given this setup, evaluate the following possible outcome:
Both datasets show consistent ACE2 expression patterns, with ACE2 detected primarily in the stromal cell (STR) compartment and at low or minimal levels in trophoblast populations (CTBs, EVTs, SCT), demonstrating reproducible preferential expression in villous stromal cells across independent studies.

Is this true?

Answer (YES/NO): NO